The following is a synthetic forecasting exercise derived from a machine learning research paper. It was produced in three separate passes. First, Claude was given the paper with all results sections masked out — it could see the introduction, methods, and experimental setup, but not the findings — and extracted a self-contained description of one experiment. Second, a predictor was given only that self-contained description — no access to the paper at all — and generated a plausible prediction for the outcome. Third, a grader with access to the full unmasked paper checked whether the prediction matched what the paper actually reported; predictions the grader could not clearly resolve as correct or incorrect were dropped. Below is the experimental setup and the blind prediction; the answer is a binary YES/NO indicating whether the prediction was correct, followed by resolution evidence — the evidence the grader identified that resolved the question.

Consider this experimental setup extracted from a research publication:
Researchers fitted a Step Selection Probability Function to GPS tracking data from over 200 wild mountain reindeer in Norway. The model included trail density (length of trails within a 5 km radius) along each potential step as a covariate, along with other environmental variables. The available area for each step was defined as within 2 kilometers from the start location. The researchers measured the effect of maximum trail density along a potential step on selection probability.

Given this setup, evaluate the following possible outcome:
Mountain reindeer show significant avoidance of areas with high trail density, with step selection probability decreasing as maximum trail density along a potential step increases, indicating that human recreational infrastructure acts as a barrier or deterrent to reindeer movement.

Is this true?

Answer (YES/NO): YES